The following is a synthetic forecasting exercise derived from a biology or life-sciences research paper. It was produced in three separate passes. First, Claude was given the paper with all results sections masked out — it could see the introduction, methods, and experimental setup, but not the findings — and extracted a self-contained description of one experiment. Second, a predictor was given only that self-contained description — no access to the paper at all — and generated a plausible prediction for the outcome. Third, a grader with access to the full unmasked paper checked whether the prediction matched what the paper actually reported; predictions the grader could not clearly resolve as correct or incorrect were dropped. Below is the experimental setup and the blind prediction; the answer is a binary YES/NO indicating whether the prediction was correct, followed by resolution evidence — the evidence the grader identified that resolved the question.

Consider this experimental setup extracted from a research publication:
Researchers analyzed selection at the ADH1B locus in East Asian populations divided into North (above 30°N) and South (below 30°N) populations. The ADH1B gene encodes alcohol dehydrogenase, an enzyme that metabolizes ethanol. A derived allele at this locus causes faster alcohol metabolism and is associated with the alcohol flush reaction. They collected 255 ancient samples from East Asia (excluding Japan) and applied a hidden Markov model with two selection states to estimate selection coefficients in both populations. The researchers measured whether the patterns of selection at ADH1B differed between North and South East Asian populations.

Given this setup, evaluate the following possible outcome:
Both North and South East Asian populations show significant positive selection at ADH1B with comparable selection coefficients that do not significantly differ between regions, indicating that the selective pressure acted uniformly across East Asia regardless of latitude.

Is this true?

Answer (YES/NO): NO